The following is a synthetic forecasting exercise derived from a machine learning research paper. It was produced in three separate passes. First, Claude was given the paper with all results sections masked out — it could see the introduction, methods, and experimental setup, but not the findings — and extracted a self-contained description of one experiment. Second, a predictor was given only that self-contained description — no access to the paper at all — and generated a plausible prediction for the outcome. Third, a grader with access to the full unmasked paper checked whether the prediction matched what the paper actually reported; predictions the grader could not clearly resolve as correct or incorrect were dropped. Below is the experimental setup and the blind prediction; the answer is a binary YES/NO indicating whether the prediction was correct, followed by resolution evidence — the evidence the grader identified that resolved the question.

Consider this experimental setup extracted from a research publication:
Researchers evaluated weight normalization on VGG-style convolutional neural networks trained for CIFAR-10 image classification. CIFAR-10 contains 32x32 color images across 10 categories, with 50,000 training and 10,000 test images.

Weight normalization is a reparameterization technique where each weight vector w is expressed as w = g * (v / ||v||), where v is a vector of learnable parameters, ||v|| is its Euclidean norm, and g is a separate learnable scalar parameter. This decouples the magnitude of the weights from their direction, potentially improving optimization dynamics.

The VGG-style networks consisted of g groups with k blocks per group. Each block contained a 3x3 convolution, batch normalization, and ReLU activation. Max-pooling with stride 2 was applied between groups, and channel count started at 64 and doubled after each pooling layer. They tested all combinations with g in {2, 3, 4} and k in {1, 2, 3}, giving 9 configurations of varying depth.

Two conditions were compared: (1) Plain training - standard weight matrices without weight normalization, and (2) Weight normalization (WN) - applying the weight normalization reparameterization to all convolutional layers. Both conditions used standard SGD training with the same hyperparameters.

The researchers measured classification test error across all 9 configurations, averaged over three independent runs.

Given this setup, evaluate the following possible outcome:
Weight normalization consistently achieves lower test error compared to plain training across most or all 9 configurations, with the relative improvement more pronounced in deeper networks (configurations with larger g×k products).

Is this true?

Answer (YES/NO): NO